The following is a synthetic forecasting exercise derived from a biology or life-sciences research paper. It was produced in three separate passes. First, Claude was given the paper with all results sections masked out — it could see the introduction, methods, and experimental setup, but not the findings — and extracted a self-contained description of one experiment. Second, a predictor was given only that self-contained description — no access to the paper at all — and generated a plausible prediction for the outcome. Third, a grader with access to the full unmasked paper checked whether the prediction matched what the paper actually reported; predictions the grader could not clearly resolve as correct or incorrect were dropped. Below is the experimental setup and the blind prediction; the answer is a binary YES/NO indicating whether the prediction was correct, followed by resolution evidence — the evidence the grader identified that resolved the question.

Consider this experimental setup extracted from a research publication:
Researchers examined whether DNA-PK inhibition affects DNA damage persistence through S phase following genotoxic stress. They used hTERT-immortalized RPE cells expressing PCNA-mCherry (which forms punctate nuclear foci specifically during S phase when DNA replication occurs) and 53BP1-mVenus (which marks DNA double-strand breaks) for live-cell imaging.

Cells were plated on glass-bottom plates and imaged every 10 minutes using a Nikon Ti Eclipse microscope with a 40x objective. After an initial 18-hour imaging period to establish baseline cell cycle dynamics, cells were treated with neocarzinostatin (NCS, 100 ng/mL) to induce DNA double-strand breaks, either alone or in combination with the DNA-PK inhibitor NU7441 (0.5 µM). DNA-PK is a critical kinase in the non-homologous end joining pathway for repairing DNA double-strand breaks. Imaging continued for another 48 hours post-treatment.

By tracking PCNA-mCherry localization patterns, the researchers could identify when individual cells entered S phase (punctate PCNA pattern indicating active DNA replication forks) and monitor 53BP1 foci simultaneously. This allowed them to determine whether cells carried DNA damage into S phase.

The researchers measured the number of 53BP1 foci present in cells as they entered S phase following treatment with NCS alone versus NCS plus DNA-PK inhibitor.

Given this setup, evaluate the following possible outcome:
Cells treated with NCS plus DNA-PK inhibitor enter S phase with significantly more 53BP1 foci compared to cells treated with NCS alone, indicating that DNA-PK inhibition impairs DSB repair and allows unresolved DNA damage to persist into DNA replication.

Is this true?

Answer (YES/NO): YES